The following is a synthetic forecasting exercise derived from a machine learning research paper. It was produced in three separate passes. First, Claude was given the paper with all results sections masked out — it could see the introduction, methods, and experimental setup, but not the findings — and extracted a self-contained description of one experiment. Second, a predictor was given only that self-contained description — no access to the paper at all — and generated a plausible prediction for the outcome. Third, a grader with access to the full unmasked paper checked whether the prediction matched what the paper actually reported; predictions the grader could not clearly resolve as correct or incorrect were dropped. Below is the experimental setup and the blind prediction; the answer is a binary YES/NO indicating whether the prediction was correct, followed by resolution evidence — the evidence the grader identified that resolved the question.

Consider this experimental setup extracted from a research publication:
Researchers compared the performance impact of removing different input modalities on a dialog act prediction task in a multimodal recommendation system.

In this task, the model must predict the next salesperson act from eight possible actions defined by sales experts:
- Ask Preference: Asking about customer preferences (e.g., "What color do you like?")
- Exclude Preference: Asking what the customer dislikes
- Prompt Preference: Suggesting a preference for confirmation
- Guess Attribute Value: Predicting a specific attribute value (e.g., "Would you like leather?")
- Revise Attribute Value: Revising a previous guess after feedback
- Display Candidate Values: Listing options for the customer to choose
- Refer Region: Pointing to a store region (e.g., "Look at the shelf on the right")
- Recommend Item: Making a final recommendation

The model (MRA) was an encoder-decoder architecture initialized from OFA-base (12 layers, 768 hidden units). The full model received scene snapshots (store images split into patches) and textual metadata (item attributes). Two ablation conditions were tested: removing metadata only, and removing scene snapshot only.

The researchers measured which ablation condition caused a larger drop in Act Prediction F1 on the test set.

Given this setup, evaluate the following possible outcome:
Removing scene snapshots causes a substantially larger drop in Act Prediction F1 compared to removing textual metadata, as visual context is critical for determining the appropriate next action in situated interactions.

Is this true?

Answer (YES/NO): YES